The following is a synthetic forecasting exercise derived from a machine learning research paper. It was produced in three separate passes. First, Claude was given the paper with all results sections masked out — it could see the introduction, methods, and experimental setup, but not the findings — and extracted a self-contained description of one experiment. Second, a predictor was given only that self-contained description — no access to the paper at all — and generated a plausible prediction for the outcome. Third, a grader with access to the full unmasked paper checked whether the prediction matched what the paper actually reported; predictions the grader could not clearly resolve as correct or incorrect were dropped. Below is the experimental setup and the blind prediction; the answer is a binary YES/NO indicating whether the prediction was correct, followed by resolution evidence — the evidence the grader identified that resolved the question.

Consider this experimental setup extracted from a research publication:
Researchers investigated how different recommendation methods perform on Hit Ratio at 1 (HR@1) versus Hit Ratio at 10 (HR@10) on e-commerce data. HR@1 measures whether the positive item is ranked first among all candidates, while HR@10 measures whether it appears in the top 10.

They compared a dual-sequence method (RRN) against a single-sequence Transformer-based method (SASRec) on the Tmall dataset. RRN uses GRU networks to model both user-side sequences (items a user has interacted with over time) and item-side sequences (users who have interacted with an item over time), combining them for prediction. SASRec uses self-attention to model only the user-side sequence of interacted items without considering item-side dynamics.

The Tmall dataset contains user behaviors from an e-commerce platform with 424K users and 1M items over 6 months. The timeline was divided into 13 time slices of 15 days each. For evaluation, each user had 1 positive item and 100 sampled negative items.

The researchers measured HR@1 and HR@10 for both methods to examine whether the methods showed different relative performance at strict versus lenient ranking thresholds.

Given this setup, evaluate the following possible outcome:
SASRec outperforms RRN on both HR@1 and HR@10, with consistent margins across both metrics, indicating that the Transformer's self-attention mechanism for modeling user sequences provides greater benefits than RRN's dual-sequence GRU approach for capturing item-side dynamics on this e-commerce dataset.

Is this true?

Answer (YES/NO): NO